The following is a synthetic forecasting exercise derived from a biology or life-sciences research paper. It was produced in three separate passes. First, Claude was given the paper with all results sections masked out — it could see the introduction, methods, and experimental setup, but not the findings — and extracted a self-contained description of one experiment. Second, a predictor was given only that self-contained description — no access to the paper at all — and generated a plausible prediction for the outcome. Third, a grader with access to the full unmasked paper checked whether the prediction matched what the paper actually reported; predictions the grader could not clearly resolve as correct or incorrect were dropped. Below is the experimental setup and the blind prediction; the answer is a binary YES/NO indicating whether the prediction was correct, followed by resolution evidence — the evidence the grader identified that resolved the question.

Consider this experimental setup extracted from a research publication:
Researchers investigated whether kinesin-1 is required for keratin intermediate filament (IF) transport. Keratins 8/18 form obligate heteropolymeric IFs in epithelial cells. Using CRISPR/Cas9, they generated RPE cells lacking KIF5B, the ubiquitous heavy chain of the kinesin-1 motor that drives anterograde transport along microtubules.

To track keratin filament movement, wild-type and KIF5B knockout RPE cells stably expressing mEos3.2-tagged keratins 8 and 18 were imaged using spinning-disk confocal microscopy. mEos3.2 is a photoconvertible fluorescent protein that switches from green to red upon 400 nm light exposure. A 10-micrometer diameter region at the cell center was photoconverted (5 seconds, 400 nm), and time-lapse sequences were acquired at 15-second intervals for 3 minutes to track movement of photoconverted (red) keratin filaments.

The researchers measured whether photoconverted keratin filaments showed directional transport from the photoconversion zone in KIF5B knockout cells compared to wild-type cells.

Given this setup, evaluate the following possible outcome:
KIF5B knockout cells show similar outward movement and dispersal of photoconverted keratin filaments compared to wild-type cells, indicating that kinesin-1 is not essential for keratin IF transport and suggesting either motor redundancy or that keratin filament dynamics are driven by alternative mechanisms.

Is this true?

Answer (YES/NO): NO